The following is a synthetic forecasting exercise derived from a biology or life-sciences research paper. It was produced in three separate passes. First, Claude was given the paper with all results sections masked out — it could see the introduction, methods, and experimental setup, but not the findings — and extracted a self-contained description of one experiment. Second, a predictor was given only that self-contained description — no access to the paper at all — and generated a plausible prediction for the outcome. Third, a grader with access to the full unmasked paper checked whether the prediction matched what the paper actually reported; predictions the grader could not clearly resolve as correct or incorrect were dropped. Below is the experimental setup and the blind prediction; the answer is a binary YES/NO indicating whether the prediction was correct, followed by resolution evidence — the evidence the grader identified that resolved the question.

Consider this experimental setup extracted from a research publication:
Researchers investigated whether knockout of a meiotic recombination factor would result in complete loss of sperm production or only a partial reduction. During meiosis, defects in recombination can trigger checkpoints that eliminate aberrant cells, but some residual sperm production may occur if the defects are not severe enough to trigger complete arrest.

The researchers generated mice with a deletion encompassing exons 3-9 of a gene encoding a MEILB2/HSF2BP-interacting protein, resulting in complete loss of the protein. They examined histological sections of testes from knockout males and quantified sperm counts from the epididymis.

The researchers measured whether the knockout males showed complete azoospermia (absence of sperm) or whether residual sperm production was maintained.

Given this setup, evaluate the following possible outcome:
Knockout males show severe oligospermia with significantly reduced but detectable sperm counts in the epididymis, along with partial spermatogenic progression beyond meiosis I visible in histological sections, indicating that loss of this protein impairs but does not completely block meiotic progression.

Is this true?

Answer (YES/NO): YES